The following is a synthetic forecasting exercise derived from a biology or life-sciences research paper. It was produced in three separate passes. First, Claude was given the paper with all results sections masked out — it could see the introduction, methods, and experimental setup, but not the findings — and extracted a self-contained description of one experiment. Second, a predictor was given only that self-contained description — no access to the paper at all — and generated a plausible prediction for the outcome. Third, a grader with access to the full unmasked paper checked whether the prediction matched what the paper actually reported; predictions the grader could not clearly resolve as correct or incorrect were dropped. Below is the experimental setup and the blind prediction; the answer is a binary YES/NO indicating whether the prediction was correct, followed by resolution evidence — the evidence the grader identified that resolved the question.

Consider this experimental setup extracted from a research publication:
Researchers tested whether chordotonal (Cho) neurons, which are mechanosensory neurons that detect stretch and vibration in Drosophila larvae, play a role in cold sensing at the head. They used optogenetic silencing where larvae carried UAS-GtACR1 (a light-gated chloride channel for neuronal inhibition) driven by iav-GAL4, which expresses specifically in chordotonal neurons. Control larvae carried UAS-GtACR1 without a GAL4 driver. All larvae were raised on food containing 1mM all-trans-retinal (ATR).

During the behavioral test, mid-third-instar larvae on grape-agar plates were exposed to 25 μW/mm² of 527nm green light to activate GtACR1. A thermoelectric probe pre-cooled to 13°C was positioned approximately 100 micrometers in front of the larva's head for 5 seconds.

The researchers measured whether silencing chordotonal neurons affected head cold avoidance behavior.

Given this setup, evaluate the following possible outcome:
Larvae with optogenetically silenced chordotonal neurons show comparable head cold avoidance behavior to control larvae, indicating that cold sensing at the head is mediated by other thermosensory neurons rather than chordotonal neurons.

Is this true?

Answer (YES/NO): YES